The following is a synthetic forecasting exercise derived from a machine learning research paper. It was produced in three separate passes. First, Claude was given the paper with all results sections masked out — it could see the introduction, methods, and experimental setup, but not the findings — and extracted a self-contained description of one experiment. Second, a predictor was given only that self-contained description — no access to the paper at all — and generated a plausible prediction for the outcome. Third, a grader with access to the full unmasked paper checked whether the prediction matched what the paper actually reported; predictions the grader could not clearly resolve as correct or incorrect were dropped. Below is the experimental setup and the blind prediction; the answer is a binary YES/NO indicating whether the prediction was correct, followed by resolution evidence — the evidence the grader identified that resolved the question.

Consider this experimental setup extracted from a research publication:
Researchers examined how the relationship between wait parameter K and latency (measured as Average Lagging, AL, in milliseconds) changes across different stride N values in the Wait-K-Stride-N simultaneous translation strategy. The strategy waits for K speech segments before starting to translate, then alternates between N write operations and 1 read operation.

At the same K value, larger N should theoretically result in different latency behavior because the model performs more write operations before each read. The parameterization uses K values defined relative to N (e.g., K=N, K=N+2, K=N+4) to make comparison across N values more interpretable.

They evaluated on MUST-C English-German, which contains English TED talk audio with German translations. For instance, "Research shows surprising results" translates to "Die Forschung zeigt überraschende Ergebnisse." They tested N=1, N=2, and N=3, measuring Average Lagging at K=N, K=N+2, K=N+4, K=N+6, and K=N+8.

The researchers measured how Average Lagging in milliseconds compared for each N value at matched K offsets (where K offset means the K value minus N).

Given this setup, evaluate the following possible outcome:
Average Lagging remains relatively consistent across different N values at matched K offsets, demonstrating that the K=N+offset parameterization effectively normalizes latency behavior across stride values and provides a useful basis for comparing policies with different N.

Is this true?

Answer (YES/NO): NO